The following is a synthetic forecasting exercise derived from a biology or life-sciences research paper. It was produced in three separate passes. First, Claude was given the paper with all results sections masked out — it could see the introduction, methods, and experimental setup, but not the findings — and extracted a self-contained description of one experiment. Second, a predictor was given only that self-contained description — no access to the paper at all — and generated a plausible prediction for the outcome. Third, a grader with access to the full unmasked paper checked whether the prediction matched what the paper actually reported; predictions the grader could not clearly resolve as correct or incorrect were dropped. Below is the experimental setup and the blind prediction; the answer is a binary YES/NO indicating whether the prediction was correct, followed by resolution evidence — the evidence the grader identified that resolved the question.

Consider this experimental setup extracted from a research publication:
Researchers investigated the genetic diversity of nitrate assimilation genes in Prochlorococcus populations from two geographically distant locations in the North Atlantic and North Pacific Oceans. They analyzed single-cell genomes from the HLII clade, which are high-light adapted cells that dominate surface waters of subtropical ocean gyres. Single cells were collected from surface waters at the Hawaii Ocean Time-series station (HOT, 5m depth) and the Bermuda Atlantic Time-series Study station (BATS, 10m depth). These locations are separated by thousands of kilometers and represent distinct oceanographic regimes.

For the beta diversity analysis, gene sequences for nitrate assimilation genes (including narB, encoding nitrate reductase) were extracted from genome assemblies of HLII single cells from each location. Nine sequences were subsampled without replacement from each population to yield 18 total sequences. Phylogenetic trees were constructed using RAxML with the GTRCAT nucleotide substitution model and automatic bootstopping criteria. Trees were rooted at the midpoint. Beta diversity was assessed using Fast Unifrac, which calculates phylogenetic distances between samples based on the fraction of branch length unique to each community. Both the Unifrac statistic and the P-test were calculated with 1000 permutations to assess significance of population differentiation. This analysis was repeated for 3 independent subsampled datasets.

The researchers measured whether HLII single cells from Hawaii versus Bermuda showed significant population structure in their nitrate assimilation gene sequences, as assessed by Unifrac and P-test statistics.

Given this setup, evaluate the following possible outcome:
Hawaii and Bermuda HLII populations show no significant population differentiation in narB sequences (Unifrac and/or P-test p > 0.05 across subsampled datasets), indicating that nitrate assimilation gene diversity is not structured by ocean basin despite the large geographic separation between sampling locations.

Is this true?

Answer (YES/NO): YES